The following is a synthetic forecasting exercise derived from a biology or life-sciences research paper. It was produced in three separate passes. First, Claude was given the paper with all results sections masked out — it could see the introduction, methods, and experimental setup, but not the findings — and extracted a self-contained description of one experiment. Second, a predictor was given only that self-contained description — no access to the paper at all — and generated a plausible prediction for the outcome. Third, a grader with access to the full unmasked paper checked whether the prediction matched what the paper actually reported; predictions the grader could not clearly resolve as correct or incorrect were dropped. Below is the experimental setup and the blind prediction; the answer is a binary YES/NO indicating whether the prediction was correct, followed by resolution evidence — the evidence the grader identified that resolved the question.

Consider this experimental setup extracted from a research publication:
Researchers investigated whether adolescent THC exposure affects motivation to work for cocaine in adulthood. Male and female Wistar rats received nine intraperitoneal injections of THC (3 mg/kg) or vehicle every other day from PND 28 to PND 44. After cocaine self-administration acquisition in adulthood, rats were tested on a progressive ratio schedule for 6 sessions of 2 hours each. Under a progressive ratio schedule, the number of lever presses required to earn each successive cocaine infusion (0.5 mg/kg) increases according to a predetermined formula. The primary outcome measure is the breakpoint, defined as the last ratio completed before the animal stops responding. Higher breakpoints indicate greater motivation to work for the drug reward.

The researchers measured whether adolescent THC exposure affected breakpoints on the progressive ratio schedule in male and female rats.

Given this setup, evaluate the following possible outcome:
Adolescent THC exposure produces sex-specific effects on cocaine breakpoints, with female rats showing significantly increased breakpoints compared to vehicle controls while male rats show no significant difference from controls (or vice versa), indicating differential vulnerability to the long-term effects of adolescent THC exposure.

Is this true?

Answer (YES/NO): YES